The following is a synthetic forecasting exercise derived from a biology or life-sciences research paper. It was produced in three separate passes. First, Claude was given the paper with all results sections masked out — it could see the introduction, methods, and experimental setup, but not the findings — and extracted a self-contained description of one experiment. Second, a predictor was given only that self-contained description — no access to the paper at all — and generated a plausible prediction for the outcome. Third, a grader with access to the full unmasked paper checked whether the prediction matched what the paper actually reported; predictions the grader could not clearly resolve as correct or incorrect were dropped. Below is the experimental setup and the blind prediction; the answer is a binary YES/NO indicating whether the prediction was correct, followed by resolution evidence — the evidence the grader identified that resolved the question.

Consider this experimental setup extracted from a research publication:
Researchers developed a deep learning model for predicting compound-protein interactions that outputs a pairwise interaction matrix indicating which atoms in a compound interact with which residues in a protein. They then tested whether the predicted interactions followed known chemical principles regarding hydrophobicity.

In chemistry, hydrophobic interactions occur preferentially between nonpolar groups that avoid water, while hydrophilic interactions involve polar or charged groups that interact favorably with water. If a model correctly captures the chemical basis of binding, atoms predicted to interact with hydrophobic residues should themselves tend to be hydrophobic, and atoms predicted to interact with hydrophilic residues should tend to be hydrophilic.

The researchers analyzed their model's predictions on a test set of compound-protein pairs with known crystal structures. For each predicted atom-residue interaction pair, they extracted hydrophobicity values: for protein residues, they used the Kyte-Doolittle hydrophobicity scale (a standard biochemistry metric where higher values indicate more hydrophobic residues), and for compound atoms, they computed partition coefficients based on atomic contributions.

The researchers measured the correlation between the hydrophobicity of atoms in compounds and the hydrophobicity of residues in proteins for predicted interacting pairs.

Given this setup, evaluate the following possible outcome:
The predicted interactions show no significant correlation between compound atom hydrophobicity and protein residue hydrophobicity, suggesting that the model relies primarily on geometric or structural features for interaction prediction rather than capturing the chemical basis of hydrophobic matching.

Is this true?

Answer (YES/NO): NO